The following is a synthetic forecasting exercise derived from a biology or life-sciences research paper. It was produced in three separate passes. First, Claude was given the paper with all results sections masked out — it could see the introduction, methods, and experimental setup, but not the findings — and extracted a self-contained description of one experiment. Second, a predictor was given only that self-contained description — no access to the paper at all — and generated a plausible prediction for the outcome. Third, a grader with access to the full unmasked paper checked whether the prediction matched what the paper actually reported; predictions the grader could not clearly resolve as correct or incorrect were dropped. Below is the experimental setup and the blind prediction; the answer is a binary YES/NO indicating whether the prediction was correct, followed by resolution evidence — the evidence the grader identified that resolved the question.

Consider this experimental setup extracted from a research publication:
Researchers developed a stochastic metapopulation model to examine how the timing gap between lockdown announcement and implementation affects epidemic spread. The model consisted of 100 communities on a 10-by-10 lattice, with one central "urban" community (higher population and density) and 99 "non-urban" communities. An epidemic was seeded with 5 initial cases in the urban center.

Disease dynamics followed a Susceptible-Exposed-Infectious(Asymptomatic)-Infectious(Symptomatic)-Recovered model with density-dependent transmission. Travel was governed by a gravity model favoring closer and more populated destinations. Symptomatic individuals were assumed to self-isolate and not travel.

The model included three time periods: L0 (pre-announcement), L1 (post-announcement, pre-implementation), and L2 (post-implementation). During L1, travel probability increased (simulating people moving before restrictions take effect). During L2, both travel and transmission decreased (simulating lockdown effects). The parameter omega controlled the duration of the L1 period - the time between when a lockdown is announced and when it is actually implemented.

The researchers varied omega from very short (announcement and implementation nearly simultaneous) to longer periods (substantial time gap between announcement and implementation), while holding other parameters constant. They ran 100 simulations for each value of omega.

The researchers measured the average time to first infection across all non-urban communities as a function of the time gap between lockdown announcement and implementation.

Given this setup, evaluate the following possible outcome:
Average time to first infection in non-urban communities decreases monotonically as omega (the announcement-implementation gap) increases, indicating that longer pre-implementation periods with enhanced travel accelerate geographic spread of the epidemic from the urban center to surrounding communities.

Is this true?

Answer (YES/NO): YES